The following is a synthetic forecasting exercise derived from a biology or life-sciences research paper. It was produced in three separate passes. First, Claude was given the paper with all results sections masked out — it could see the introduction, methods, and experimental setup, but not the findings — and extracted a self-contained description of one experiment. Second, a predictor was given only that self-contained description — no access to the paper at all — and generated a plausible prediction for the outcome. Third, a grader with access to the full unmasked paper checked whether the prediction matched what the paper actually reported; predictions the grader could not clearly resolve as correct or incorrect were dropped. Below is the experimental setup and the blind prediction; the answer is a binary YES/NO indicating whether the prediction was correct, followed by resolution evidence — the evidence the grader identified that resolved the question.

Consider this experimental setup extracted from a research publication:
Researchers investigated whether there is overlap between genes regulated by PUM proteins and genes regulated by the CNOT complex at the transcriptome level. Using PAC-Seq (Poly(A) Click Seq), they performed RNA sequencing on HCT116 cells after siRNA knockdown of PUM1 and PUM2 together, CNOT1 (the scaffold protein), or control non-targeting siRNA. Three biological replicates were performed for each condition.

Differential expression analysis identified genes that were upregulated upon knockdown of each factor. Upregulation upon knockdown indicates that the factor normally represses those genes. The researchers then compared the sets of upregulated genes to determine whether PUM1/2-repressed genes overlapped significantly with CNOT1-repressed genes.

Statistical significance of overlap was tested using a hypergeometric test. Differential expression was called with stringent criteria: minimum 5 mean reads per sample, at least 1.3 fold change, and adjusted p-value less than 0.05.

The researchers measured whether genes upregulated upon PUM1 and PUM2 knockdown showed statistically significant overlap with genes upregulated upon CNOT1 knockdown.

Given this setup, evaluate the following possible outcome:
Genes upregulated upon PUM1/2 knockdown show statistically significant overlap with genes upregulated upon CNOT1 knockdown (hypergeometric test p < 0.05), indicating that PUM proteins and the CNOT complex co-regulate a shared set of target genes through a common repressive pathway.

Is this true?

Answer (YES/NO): YES